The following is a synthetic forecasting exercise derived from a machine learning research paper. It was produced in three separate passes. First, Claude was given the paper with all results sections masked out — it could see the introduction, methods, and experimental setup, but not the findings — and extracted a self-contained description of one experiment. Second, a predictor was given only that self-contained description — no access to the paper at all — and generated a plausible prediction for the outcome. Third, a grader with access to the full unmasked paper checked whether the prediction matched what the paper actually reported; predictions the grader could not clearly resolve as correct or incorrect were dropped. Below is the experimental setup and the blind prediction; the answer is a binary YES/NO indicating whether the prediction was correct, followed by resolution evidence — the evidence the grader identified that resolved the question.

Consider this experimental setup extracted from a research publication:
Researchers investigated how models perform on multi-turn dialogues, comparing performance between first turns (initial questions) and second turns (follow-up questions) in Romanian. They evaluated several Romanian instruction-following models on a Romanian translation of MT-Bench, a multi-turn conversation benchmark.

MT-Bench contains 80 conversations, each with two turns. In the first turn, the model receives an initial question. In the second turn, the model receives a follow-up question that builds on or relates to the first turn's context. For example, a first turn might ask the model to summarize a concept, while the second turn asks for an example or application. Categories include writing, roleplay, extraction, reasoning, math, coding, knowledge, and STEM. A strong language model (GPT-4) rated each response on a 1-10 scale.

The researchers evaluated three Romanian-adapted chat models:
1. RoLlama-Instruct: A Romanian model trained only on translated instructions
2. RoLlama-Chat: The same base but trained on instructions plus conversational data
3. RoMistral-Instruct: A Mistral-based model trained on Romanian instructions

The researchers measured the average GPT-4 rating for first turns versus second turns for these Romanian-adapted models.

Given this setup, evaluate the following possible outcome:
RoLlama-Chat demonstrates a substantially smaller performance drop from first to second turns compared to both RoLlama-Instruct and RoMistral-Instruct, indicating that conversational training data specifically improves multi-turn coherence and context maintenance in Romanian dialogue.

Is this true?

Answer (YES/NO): YES